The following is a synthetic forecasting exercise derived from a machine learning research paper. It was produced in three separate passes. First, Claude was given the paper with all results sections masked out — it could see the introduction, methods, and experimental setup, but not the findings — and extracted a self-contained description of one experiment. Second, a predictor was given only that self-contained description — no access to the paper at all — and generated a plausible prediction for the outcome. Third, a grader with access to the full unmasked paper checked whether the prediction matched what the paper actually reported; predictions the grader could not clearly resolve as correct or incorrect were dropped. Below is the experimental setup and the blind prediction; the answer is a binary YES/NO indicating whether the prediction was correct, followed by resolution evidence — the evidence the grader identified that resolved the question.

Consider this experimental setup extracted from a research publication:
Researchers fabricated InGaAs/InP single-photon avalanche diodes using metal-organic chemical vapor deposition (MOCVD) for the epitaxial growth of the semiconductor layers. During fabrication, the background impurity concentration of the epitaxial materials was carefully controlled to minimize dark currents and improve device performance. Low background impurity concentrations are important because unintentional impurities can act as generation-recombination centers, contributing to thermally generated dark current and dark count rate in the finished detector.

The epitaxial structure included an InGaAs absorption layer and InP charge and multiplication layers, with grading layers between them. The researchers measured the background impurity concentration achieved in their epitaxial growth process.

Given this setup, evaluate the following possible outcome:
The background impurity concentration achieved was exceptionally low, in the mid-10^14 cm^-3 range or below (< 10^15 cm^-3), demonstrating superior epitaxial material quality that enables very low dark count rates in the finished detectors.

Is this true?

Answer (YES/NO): NO